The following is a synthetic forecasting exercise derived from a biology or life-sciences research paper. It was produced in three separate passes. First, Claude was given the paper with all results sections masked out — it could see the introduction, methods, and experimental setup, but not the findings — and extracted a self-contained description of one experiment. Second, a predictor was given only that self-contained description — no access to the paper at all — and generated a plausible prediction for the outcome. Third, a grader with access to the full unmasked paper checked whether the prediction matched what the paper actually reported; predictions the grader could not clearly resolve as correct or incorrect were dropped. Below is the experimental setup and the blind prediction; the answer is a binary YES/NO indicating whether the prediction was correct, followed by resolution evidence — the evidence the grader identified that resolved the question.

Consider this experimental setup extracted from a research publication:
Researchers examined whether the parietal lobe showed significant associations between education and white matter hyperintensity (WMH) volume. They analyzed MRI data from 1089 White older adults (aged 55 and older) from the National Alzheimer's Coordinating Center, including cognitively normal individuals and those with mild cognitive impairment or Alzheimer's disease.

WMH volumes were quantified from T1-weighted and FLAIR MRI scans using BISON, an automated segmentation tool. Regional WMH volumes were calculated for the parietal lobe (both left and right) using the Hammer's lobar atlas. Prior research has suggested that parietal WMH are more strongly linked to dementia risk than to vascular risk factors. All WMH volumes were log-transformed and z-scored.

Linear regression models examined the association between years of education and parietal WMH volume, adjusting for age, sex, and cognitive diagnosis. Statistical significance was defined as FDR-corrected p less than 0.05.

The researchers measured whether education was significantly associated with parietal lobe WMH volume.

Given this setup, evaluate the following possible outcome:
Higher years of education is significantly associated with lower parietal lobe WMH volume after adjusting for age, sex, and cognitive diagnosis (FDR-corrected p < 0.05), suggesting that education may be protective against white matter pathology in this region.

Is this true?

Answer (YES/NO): YES